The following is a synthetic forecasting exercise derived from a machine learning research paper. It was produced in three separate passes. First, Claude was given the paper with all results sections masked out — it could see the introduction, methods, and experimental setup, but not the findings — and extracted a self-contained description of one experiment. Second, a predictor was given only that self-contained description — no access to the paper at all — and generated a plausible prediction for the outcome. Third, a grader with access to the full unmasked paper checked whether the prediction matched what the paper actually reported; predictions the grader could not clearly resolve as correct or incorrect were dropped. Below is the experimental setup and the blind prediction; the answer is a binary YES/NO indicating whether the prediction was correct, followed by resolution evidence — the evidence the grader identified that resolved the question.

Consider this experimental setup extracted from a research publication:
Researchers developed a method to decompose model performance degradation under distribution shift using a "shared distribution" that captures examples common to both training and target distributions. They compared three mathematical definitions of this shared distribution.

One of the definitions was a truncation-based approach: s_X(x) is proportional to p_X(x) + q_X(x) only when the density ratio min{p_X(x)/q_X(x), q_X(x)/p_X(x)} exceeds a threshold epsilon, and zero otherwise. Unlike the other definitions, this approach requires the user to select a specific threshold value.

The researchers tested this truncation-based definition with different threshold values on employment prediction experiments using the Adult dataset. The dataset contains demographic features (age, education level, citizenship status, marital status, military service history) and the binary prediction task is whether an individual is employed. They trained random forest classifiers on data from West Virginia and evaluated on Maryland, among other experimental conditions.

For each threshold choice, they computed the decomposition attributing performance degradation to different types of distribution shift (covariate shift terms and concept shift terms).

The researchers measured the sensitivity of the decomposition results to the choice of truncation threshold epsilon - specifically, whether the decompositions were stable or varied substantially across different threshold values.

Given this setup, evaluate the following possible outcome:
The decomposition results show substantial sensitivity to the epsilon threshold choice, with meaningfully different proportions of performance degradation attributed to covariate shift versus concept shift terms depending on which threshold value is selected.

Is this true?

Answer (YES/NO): YES